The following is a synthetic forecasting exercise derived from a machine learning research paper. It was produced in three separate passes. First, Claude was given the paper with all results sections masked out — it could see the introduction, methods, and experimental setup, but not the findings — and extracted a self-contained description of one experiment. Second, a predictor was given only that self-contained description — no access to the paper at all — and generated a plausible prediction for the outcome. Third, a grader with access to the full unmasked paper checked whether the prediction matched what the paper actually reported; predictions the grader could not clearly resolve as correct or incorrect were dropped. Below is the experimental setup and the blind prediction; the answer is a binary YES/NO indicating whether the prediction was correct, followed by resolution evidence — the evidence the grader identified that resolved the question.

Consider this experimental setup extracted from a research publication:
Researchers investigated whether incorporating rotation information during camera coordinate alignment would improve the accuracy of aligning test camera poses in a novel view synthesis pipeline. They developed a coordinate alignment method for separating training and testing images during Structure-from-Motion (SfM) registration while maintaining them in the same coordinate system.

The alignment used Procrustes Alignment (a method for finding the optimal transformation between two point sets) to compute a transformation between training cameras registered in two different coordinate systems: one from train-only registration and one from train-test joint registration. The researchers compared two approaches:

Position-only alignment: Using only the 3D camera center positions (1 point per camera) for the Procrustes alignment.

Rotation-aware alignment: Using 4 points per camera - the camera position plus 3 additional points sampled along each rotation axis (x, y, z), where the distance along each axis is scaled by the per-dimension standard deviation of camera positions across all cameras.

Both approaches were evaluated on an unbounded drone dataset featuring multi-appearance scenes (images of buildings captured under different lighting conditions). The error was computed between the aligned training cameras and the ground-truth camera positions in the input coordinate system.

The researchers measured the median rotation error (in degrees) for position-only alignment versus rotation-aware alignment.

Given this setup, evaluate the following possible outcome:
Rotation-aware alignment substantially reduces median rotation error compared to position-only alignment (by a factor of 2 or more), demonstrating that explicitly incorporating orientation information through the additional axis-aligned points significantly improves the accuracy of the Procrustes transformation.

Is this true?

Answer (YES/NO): YES